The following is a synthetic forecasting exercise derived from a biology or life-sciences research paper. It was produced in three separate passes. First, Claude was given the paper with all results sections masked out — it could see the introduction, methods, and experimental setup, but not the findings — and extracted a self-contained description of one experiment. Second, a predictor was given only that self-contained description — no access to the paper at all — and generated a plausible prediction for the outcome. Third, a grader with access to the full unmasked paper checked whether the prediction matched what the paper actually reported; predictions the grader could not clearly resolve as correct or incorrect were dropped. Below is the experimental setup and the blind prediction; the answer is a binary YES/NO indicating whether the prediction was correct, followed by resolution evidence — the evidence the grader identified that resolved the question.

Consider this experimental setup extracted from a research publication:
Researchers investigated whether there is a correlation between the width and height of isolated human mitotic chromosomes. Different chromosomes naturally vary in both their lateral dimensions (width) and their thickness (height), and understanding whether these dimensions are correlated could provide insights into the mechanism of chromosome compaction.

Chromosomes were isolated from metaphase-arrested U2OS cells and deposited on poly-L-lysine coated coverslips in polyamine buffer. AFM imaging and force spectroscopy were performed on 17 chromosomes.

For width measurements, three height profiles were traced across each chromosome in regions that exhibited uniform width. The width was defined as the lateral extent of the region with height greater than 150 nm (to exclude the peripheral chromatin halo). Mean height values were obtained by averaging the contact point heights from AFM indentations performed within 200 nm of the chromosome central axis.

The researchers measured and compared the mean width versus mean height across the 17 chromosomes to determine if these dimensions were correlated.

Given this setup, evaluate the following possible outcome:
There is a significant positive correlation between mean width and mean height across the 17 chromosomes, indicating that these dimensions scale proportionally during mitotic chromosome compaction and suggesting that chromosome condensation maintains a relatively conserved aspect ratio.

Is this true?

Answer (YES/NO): NO